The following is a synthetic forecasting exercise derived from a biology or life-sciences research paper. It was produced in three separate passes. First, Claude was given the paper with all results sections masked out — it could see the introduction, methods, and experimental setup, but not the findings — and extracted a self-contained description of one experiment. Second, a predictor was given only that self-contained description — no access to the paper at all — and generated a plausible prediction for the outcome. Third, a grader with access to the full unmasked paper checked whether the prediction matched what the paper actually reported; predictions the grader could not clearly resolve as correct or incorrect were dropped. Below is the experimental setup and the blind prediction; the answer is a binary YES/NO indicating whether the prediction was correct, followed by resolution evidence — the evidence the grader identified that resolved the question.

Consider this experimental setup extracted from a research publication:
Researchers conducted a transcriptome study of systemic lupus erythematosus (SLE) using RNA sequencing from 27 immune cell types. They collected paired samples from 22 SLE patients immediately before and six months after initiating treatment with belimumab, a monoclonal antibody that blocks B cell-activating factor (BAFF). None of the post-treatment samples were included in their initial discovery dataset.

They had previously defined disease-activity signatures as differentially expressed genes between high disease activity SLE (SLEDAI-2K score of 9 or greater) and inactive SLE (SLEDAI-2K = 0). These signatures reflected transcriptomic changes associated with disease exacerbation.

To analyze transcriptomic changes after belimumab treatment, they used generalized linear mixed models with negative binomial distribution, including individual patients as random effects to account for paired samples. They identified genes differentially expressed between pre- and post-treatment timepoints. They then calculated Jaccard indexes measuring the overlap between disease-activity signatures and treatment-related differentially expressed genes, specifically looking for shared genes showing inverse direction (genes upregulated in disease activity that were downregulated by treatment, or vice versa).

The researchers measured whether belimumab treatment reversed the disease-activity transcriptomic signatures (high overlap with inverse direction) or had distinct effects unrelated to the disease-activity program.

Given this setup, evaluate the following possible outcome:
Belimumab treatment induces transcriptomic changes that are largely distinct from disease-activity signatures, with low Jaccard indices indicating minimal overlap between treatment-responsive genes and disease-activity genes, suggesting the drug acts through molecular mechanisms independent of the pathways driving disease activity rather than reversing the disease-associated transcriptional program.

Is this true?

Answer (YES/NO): NO